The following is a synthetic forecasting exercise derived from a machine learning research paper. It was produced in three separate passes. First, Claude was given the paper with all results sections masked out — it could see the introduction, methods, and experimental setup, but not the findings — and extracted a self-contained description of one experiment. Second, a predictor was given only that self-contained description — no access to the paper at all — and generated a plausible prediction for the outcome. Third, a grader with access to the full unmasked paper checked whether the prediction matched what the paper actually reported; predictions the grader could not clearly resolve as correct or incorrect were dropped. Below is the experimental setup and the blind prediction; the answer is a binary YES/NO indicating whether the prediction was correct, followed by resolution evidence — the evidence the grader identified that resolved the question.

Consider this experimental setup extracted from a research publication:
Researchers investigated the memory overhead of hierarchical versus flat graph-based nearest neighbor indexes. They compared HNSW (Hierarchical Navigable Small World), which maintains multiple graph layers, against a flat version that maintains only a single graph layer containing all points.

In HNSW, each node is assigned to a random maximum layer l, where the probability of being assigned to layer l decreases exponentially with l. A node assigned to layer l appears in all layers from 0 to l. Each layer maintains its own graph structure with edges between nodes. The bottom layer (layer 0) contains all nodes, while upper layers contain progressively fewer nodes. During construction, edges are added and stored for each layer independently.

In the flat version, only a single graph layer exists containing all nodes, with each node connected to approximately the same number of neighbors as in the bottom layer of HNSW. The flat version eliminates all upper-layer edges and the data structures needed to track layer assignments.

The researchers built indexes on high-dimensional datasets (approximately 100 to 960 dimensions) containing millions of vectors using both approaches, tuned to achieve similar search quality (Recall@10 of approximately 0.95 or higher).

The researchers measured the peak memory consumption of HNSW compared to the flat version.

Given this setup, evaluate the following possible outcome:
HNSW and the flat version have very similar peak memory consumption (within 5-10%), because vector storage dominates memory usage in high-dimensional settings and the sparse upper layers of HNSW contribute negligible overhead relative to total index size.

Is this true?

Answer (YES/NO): NO